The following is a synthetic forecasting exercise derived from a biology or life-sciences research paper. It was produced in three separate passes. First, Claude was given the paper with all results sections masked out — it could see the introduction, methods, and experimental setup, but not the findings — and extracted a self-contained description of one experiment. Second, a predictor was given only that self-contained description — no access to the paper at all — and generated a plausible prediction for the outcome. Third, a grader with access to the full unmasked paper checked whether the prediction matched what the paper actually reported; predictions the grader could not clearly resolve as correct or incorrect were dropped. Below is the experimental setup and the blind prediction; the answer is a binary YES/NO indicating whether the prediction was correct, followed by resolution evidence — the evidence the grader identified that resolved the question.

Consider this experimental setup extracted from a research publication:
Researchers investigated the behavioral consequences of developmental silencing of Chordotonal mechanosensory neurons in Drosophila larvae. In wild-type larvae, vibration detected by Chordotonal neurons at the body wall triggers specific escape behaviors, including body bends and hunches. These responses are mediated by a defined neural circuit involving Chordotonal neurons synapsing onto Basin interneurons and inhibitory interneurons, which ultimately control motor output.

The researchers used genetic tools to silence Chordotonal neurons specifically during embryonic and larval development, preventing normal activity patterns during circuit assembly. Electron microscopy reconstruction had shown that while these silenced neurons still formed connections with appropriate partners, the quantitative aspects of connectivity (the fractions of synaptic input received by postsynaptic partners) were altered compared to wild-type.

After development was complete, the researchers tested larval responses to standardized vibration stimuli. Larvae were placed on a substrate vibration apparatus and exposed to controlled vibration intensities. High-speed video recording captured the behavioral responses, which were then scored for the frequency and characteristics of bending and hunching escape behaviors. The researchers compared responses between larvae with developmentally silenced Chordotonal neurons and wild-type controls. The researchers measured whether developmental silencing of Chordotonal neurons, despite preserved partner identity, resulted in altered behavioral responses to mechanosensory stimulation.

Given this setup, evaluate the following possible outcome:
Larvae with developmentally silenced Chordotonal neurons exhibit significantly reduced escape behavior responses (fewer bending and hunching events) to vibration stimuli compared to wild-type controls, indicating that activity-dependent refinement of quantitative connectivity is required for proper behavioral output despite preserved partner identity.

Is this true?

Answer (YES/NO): YES